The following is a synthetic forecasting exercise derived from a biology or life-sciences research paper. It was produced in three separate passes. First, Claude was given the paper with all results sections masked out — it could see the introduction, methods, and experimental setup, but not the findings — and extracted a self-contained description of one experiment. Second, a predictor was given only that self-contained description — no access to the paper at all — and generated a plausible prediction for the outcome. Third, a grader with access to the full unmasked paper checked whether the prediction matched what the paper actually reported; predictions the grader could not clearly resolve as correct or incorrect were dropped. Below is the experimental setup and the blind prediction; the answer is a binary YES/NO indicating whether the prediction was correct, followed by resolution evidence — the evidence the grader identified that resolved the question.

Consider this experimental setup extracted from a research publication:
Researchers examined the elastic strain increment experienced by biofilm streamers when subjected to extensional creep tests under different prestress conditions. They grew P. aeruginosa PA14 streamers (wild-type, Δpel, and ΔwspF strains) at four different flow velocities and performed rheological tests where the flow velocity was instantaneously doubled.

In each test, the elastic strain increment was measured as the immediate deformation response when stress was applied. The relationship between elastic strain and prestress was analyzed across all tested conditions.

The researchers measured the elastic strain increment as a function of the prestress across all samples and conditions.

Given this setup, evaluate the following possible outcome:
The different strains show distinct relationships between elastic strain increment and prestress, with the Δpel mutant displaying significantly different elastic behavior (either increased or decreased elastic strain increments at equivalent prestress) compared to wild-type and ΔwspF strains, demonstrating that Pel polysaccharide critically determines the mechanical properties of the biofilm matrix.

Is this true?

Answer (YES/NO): NO